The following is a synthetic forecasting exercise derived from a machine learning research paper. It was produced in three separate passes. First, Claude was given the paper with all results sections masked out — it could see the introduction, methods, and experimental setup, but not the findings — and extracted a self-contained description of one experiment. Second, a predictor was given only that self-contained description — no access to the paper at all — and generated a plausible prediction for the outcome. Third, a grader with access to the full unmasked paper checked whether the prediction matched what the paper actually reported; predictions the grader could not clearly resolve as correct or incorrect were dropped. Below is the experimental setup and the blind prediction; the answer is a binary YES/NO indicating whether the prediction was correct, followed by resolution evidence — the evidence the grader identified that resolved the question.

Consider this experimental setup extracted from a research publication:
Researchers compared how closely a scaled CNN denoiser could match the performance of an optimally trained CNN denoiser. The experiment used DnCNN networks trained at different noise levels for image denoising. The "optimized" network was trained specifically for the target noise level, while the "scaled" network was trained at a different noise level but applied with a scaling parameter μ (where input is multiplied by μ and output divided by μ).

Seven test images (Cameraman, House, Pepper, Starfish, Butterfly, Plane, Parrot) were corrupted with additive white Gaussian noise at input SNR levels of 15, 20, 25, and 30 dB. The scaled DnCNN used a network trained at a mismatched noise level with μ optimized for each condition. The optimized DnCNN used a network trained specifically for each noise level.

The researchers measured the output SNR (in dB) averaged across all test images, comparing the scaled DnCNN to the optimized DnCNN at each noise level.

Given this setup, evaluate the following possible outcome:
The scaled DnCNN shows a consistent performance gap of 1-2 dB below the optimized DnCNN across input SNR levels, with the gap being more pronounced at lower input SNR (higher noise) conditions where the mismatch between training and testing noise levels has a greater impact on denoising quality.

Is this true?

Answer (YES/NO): NO